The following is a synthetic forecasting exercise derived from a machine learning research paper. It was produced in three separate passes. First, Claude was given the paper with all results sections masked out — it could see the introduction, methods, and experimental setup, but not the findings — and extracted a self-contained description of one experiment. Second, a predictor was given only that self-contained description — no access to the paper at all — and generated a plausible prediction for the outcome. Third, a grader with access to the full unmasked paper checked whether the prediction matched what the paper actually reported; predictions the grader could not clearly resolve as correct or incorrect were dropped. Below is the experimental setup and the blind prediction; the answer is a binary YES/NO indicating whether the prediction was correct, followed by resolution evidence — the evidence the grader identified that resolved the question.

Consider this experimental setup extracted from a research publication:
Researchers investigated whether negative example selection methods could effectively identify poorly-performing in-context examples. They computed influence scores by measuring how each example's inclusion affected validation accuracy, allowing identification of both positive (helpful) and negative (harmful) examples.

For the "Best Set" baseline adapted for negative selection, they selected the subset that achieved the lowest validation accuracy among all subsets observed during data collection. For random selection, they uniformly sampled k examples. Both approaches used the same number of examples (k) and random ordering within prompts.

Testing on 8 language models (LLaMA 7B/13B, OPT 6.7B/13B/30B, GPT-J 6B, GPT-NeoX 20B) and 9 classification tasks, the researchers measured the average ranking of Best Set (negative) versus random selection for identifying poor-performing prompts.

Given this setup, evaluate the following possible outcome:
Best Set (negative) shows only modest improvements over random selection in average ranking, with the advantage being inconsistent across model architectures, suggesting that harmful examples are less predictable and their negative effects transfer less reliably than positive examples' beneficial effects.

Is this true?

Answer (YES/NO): YES